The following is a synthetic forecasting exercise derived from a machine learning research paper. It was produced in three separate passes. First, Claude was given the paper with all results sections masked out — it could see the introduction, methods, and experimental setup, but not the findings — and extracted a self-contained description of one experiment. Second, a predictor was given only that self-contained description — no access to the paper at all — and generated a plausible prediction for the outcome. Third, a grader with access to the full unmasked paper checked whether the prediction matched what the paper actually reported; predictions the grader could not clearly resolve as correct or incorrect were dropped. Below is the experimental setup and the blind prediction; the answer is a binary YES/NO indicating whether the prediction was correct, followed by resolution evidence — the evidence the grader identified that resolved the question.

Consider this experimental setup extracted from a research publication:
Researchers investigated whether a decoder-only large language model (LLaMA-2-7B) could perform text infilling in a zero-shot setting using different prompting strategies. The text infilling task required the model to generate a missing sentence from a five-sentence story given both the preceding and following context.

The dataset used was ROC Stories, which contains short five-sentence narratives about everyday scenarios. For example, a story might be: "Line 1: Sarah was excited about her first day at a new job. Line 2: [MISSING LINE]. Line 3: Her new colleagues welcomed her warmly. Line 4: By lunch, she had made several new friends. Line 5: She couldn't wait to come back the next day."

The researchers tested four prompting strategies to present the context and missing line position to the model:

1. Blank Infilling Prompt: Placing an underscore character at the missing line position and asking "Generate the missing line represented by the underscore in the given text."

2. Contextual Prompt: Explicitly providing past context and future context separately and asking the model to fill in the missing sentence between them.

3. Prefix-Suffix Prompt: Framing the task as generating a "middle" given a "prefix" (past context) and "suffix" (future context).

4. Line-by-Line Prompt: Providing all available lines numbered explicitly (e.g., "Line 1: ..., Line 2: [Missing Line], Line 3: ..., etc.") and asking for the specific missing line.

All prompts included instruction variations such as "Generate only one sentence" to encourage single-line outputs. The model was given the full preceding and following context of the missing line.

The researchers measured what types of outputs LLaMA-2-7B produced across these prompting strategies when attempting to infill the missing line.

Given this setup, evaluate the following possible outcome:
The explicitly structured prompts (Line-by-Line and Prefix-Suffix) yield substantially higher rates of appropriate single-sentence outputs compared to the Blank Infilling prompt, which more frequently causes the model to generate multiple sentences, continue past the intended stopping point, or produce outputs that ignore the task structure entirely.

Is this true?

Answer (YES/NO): NO